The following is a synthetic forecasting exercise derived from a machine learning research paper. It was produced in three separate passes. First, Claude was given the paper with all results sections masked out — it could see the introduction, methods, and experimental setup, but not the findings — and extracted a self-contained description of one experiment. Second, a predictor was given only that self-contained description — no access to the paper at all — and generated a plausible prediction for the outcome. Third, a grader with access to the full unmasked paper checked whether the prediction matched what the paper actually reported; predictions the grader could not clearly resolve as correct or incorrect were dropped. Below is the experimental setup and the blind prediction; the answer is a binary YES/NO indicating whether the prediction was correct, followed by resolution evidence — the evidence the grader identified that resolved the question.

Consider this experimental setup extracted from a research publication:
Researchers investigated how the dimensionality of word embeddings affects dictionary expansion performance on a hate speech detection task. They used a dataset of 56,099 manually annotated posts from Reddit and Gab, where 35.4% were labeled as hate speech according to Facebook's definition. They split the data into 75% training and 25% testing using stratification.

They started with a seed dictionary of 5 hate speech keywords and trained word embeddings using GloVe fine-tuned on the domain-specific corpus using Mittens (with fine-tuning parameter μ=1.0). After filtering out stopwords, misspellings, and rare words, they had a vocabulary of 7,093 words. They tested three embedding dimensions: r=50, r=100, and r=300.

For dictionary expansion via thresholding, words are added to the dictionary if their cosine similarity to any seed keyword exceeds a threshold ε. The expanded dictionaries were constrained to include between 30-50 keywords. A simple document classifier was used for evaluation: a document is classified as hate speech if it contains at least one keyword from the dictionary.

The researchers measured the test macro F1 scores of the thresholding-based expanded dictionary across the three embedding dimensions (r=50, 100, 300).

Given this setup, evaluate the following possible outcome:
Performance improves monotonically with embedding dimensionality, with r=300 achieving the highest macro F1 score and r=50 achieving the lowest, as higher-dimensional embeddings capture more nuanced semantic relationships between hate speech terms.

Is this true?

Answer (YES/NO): NO